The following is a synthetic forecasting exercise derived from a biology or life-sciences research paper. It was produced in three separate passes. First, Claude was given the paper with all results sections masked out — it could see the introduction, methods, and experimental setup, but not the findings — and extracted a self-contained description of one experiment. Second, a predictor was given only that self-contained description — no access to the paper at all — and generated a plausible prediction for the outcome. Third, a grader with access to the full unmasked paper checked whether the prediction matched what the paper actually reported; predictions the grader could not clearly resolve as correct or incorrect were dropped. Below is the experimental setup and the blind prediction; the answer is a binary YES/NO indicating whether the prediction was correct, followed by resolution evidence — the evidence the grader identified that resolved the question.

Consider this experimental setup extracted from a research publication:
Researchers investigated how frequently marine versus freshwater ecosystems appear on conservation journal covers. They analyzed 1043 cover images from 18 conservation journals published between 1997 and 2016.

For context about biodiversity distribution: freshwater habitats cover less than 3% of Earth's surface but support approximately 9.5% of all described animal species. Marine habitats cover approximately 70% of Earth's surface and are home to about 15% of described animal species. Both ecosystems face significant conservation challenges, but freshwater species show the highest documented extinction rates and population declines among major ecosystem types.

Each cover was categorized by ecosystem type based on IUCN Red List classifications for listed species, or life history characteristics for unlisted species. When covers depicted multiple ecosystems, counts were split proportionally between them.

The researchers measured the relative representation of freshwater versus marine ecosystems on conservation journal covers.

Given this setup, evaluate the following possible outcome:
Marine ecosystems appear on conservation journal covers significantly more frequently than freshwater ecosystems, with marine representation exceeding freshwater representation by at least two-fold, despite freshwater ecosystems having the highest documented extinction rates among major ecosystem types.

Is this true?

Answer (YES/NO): NO